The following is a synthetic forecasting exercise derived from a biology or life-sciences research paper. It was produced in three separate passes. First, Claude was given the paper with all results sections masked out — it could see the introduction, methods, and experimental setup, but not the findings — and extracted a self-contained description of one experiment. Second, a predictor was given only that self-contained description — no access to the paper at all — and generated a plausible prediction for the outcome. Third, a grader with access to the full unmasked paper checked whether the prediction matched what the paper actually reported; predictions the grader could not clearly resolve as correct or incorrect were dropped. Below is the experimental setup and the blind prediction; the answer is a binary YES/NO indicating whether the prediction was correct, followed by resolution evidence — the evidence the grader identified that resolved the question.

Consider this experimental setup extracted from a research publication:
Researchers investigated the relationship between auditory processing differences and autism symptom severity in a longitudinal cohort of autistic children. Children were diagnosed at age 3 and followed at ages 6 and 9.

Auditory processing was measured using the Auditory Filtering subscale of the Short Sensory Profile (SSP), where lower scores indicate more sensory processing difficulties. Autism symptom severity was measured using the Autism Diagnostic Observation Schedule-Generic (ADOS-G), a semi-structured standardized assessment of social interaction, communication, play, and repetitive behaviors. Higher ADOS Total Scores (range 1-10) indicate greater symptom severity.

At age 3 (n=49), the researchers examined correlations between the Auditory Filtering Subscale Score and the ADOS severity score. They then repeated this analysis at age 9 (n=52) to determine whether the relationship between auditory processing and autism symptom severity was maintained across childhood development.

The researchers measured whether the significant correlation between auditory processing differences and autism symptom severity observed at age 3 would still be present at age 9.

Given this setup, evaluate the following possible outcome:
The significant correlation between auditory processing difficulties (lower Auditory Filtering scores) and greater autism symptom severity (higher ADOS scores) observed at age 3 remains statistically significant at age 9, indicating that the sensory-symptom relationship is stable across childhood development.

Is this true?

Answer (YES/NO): NO